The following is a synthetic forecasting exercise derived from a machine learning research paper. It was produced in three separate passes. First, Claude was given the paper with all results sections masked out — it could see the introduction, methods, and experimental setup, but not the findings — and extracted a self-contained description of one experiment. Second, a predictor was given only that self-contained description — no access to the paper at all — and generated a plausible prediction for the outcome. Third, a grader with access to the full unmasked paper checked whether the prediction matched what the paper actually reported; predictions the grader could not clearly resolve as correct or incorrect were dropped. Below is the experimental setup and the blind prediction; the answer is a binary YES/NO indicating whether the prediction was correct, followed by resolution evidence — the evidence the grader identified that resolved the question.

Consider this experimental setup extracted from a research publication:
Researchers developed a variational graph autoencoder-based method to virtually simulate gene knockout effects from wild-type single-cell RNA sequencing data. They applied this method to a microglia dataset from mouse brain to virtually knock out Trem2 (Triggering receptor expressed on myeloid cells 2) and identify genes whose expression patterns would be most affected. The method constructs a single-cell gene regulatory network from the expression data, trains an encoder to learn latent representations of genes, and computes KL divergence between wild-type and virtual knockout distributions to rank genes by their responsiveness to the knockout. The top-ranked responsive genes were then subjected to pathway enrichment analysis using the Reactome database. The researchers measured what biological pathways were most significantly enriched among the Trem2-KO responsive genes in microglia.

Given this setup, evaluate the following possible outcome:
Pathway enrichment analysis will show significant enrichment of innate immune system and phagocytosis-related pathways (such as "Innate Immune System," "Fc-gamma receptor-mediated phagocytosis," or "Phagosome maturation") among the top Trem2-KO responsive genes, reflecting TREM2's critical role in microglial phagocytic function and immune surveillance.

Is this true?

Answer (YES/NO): NO